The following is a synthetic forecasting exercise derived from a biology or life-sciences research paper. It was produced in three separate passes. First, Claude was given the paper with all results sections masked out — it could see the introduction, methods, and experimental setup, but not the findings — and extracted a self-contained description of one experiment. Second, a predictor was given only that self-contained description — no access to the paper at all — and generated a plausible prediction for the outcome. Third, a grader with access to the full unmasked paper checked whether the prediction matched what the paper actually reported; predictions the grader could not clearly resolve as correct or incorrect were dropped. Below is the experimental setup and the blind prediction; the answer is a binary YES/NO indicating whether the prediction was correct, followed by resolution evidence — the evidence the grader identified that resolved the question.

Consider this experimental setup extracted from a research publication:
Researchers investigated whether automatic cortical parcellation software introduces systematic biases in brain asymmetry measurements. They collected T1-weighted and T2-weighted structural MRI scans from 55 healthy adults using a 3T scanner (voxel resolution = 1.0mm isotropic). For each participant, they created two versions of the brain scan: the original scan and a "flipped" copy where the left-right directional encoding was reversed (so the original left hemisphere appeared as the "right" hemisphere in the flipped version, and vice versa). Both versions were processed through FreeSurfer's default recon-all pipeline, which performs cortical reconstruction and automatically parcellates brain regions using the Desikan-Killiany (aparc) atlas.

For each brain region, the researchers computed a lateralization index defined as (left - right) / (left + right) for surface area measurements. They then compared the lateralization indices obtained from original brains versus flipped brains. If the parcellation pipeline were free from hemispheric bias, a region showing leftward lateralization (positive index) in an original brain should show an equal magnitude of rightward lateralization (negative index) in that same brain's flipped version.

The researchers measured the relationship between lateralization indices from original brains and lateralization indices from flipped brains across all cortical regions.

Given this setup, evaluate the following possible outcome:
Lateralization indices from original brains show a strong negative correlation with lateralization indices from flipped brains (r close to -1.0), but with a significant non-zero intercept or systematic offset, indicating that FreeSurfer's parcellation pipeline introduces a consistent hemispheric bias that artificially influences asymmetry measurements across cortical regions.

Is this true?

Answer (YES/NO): NO